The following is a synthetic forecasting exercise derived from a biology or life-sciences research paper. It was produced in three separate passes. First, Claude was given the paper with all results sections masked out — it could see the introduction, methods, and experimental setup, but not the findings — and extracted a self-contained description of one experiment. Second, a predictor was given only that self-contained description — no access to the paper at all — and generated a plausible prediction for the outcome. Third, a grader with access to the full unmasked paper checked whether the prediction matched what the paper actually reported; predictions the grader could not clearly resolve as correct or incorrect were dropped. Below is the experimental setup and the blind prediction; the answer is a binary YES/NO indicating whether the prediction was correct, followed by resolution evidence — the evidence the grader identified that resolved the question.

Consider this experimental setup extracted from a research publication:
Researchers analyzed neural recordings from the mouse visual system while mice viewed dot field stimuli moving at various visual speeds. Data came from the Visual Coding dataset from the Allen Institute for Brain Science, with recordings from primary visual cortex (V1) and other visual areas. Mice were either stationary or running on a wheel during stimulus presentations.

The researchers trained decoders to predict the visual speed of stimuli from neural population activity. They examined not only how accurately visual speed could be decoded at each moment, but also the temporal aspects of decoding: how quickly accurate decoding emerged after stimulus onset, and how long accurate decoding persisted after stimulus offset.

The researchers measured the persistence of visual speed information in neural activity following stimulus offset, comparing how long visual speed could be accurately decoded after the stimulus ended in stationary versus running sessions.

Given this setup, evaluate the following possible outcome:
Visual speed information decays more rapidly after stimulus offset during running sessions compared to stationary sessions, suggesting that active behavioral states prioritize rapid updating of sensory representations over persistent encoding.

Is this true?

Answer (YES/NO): NO